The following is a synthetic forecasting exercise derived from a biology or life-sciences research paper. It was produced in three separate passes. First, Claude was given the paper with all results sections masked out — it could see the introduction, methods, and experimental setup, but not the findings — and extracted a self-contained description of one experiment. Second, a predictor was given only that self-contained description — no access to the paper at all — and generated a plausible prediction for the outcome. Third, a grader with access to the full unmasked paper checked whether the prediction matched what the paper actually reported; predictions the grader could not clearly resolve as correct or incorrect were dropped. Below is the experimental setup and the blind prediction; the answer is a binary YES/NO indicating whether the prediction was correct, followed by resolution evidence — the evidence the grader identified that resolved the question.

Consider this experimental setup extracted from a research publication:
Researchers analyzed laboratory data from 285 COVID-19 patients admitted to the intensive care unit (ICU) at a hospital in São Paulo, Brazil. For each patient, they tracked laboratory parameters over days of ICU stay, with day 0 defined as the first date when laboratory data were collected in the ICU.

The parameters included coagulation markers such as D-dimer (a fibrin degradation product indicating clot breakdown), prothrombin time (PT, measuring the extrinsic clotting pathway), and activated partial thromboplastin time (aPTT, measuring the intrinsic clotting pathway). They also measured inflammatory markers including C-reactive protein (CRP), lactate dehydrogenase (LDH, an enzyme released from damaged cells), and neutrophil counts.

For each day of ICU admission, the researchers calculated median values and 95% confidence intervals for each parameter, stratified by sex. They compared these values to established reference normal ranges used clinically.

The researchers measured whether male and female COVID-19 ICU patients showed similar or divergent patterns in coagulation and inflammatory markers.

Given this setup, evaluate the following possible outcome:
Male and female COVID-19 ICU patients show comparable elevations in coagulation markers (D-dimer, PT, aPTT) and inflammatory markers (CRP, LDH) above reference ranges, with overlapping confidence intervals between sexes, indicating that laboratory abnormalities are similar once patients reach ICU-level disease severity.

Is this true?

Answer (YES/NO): NO